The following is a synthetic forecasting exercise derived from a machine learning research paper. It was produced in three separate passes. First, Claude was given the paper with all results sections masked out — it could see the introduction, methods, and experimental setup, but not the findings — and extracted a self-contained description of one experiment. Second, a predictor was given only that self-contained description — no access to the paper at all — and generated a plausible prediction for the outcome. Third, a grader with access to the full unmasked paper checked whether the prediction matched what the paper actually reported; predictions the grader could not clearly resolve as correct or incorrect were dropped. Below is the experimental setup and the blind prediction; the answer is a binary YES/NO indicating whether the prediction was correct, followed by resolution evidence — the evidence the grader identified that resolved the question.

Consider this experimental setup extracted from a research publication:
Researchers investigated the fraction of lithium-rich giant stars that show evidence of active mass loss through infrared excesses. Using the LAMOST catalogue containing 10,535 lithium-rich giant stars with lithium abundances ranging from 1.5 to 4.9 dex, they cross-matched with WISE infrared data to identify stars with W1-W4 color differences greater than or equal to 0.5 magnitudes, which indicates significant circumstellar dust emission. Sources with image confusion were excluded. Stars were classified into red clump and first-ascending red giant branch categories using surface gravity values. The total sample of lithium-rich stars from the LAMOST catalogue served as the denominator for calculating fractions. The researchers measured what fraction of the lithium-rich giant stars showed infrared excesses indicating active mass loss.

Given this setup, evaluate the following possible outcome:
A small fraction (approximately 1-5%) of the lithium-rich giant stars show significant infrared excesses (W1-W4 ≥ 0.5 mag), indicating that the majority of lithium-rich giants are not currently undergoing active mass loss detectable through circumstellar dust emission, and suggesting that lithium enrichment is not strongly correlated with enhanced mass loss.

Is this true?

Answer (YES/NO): NO